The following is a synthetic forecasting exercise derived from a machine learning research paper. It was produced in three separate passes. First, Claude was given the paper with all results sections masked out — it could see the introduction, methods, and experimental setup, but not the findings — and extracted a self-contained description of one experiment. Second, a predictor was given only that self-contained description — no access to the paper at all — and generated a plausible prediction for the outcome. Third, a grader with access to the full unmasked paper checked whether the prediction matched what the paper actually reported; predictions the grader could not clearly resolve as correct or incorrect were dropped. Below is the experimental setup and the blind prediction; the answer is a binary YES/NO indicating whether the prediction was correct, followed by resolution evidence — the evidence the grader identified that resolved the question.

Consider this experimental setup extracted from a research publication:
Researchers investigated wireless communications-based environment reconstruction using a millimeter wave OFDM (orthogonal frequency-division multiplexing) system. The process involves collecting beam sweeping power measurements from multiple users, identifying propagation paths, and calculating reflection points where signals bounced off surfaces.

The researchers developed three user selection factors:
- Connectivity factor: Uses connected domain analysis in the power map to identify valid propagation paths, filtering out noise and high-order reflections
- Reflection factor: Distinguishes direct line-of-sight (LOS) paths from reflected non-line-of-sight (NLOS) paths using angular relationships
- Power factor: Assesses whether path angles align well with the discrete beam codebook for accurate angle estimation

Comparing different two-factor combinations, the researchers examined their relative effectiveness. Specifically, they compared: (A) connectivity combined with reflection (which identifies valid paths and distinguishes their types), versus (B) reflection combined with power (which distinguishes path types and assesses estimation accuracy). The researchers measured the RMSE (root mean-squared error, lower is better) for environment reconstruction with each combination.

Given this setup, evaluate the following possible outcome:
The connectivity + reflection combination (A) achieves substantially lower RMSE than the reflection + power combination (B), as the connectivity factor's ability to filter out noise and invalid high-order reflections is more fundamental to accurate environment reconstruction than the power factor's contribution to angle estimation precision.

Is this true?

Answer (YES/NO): YES